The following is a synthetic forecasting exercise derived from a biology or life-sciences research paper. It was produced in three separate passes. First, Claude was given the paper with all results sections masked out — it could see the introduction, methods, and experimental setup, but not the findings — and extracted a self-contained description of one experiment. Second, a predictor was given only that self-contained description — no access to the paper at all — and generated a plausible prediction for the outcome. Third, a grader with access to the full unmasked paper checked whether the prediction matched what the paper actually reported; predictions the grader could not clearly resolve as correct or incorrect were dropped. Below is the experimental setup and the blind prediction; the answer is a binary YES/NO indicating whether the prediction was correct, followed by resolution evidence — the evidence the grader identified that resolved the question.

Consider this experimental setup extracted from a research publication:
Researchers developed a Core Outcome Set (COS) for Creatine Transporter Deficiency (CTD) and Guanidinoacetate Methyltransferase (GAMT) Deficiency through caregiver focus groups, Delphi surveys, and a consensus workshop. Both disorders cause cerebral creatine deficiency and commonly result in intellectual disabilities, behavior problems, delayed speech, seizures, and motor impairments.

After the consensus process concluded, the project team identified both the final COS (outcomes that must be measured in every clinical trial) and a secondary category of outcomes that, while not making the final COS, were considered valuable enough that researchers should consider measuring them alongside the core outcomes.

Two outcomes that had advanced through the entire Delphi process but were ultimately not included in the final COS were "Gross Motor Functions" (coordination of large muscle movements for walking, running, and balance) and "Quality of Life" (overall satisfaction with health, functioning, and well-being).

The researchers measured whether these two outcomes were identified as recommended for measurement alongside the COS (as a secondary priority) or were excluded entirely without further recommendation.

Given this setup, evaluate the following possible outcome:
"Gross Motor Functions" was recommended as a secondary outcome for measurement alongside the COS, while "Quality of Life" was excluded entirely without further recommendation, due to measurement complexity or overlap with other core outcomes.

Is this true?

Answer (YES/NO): NO